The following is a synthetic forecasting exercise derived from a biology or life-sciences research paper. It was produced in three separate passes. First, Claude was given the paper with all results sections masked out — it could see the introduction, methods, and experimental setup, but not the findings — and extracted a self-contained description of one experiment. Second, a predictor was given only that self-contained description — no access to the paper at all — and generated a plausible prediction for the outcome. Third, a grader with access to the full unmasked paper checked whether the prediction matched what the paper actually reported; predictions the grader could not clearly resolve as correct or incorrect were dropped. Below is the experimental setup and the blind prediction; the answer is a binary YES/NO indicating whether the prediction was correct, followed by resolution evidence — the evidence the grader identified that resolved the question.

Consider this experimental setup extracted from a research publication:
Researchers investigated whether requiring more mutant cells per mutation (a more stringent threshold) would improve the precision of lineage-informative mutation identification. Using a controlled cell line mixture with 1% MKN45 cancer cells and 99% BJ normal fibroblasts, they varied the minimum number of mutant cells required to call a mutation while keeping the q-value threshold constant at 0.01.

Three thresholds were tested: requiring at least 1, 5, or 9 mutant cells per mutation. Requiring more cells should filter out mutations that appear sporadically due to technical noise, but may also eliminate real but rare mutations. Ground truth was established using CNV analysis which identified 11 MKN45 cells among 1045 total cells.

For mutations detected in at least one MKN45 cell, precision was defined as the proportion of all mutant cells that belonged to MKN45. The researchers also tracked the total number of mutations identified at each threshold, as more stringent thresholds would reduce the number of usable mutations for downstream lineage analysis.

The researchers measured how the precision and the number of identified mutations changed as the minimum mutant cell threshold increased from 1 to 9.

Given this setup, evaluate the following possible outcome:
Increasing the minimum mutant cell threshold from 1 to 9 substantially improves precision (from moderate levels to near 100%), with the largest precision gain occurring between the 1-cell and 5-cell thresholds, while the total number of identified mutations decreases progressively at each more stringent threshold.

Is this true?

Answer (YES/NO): NO